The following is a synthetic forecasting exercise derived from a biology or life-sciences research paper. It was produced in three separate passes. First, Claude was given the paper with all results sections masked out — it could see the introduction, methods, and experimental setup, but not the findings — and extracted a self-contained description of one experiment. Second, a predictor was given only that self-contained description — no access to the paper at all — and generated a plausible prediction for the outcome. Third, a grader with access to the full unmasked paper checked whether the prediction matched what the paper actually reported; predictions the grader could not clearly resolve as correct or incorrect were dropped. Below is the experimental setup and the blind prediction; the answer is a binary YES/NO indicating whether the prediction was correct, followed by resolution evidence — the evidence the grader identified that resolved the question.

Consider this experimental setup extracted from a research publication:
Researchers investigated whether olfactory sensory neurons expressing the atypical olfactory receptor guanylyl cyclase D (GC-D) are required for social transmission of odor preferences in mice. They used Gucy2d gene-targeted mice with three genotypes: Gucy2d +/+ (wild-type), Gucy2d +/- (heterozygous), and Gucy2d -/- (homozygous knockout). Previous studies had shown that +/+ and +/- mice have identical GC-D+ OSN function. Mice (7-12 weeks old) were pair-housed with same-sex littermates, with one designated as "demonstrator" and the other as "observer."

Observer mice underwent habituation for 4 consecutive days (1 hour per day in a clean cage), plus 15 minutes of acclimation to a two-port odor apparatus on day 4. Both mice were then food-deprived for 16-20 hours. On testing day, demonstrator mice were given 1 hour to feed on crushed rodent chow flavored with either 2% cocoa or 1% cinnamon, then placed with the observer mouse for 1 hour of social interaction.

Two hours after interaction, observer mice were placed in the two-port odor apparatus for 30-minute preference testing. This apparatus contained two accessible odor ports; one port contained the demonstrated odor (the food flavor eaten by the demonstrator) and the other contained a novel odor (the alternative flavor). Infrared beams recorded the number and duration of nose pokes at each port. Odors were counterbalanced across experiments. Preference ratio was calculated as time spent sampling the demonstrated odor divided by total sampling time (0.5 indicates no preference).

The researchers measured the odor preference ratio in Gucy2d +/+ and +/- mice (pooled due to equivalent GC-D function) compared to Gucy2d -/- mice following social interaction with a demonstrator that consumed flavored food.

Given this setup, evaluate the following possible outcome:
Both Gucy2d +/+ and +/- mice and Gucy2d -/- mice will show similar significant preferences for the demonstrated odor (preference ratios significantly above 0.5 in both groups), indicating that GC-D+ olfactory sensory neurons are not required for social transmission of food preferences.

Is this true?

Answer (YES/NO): NO